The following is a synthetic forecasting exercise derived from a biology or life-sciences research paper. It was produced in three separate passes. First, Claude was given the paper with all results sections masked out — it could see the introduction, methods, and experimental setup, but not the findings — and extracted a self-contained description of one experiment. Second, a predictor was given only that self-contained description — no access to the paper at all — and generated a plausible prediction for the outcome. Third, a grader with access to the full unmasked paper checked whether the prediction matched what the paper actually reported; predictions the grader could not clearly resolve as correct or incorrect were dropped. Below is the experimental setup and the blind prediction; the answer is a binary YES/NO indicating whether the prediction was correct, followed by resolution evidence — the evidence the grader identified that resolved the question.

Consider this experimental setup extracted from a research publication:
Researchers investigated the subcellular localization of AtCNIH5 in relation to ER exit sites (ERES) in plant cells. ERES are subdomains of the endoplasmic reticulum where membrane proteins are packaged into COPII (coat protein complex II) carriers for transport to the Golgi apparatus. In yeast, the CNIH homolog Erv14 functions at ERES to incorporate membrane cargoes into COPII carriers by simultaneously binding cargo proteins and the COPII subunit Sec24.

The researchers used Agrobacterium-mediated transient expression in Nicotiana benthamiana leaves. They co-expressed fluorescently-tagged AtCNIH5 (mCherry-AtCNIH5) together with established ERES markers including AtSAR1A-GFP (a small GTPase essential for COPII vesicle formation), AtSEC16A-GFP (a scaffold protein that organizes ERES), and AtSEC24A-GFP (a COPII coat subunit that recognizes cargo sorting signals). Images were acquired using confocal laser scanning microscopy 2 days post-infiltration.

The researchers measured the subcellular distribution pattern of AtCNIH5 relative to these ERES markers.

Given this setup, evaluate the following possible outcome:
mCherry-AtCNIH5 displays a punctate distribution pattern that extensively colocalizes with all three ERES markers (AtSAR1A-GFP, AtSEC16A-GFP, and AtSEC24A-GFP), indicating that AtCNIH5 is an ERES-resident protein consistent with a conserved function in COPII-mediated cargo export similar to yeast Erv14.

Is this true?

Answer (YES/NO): YES